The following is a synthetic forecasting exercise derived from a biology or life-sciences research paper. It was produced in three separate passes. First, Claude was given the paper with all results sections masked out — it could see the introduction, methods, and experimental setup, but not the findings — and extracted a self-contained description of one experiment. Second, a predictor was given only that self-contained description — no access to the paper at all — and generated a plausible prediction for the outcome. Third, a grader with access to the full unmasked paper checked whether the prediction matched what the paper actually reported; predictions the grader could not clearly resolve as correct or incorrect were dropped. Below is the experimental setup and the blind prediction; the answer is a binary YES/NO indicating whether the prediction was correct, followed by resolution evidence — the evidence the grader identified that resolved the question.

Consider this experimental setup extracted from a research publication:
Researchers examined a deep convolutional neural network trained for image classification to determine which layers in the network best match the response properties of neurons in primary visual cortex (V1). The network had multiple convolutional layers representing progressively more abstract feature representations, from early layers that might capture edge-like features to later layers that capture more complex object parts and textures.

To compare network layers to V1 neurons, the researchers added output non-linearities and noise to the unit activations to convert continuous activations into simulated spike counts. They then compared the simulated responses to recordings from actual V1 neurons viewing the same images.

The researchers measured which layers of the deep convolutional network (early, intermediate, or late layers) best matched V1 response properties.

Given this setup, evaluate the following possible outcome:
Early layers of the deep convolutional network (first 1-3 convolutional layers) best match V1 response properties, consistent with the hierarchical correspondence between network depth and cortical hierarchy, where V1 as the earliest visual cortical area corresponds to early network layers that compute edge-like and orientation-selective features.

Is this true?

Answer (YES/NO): NO